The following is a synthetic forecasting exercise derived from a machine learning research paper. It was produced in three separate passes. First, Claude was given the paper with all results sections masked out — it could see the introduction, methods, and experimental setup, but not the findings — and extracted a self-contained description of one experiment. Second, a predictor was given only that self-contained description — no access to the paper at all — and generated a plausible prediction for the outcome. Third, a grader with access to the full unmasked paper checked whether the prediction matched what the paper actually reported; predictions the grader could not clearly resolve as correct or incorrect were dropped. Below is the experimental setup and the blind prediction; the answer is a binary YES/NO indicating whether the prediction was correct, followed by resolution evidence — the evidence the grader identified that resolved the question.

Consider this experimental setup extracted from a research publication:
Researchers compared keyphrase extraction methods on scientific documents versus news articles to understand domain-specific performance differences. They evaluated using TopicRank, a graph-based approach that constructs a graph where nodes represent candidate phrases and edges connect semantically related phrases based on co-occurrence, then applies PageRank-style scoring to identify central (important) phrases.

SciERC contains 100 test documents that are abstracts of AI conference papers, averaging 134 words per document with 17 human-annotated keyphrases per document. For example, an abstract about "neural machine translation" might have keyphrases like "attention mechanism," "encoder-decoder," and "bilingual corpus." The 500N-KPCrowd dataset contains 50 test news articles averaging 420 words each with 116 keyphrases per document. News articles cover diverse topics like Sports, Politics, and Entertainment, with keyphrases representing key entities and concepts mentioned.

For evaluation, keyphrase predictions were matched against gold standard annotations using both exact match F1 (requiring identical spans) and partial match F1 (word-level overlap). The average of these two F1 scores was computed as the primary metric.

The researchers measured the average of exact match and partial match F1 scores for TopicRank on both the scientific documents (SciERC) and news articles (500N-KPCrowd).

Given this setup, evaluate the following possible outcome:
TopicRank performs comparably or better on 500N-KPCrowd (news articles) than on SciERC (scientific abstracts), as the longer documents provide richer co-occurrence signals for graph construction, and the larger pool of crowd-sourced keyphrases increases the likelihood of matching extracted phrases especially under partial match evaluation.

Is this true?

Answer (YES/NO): NO